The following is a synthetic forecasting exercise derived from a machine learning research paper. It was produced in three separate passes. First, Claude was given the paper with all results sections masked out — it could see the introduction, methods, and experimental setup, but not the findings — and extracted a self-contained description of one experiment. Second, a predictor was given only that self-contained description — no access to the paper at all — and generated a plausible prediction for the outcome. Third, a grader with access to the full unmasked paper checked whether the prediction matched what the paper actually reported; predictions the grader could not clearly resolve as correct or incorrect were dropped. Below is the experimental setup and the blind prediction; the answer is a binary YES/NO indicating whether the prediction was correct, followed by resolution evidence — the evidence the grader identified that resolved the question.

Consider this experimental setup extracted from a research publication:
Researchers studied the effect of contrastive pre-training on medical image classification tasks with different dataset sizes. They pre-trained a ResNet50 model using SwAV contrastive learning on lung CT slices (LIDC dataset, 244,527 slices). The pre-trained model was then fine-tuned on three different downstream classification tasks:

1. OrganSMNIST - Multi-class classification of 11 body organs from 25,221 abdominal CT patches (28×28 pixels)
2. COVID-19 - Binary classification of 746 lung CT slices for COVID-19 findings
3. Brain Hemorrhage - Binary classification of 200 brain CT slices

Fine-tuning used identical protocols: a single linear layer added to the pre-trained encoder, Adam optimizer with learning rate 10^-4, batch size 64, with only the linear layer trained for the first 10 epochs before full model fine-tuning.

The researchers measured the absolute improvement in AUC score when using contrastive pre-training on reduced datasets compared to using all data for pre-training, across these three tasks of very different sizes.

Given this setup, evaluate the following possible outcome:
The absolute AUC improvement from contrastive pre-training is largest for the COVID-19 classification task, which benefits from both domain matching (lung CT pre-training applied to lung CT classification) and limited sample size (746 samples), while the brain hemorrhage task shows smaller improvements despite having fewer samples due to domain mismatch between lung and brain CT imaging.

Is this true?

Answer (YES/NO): NO